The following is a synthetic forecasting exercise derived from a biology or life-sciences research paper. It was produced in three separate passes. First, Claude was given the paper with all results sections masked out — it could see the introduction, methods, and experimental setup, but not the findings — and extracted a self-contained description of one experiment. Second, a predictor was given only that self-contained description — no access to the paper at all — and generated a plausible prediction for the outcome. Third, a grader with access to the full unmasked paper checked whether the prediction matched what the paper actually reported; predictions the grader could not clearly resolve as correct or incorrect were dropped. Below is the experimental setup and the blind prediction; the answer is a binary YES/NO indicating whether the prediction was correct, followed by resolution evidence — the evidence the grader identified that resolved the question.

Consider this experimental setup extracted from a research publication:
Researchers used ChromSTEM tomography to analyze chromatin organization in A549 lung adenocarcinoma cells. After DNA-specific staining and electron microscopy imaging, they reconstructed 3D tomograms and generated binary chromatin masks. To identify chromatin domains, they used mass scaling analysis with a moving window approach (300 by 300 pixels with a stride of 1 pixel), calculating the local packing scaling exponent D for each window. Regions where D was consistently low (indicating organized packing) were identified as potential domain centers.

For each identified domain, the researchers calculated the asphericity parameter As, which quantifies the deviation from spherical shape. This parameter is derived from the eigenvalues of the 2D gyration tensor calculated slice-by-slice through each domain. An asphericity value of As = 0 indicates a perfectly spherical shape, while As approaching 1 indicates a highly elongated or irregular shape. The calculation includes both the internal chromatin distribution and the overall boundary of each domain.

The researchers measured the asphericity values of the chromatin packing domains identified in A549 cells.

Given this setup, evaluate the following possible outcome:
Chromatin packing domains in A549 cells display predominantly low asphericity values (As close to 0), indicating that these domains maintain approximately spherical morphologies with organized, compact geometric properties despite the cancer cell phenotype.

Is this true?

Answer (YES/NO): NO